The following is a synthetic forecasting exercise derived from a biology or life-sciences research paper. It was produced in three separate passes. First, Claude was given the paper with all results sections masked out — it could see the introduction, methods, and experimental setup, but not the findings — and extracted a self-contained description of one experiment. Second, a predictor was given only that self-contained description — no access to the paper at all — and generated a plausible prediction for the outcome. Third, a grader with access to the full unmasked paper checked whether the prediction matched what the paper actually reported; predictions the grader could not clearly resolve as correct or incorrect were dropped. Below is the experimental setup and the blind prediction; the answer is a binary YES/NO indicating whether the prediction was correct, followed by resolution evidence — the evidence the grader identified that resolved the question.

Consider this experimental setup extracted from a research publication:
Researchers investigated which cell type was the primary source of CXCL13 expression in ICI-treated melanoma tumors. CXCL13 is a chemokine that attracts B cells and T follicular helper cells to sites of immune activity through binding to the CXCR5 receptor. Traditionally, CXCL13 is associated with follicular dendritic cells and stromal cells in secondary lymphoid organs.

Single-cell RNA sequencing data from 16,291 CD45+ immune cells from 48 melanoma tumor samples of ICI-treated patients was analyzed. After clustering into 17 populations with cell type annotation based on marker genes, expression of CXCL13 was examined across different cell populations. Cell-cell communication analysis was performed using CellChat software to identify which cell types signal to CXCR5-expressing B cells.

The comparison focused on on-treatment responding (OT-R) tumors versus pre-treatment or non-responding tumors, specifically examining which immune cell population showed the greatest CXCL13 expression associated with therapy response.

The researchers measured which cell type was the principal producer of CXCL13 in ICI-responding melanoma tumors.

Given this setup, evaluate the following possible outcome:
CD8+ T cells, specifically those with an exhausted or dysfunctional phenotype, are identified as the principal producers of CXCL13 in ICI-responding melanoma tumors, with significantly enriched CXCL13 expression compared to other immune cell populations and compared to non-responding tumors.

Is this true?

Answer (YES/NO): YES